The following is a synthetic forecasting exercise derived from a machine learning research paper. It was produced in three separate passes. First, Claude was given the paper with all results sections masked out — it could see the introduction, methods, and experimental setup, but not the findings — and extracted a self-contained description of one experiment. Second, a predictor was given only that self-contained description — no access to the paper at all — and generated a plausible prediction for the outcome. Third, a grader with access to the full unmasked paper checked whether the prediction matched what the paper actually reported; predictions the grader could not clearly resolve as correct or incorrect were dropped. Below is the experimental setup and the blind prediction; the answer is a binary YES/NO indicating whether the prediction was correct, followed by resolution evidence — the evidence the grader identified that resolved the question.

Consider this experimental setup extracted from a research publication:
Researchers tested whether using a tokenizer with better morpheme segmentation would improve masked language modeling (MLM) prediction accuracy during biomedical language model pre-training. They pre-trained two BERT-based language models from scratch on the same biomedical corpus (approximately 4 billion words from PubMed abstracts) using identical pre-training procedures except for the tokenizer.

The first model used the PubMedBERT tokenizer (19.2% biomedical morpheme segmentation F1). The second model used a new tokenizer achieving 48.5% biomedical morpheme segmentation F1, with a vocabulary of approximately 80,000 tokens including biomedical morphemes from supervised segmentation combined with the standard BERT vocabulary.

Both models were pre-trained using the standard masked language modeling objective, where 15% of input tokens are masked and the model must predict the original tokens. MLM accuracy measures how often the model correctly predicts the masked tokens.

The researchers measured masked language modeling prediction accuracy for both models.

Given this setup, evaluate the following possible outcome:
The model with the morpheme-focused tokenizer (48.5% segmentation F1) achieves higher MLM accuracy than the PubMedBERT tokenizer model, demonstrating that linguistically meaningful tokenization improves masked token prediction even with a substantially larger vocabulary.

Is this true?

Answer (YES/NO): NO